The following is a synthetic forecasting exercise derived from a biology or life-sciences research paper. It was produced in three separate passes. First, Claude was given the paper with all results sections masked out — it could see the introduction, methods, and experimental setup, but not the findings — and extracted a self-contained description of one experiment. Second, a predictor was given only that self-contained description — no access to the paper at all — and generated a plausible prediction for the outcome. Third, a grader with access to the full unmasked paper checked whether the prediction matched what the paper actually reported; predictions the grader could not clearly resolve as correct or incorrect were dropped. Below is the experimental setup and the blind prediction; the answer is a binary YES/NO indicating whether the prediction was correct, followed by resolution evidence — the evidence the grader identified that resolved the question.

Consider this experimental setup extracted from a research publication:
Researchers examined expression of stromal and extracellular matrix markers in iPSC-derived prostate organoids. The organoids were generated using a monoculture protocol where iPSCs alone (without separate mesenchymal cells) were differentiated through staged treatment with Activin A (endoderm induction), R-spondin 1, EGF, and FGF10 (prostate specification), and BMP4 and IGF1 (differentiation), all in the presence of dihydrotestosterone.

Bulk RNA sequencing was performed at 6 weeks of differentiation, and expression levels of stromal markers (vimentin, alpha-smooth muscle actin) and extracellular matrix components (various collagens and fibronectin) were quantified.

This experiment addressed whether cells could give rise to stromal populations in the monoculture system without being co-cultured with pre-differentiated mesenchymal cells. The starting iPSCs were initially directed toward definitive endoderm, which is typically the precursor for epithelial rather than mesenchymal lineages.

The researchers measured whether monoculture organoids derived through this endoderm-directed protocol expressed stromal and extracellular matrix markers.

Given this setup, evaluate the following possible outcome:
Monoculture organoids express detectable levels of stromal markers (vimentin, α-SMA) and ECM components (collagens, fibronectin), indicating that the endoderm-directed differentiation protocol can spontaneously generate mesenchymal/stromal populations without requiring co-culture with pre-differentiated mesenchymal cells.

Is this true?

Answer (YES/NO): YES